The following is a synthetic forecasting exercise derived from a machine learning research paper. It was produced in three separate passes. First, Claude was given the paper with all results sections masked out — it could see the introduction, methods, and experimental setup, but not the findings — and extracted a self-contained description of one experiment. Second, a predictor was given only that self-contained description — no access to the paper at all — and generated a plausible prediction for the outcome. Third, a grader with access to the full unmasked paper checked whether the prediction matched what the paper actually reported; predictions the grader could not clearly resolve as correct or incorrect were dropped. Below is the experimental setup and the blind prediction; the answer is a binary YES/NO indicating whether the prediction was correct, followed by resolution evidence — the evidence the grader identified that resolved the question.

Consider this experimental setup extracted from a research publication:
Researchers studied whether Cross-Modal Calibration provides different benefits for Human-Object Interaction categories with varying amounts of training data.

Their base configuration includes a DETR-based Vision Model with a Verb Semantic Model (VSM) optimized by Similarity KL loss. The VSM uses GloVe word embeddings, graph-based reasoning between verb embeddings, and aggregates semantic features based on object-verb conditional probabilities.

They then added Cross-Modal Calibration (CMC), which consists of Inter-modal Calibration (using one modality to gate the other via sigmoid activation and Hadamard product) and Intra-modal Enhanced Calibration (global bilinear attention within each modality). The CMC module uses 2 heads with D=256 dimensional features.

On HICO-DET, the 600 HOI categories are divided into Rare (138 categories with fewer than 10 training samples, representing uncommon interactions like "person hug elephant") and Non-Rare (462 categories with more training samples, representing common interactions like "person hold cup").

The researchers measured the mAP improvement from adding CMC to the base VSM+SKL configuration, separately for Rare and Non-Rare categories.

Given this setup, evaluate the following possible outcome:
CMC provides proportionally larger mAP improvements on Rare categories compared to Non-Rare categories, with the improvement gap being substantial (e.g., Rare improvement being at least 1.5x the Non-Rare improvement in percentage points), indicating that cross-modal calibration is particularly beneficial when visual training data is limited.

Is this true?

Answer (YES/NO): YES